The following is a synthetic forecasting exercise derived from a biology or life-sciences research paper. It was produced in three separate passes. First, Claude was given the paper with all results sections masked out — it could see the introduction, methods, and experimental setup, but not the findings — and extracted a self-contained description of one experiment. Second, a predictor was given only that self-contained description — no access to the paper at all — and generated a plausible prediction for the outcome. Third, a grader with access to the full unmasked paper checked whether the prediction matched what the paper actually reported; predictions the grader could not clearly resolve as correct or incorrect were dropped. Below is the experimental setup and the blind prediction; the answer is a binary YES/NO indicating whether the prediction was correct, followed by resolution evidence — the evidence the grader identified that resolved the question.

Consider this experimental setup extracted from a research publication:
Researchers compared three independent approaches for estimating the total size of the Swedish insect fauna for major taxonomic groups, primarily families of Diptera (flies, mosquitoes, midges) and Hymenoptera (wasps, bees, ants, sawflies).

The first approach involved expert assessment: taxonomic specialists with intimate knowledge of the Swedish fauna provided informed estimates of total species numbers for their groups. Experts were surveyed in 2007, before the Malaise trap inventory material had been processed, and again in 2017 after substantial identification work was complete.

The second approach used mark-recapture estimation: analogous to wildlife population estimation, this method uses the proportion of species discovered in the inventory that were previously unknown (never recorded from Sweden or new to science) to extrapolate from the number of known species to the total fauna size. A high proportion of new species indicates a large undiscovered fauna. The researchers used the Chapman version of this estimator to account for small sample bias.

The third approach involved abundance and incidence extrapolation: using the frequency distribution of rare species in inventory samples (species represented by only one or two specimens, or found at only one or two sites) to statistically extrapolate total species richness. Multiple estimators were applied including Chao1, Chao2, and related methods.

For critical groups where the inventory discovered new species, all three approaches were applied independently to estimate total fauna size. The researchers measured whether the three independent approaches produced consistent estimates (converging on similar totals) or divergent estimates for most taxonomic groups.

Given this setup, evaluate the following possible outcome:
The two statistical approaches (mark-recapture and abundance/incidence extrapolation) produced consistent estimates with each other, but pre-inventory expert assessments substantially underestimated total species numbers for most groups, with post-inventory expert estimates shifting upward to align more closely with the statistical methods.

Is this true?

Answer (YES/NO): NO